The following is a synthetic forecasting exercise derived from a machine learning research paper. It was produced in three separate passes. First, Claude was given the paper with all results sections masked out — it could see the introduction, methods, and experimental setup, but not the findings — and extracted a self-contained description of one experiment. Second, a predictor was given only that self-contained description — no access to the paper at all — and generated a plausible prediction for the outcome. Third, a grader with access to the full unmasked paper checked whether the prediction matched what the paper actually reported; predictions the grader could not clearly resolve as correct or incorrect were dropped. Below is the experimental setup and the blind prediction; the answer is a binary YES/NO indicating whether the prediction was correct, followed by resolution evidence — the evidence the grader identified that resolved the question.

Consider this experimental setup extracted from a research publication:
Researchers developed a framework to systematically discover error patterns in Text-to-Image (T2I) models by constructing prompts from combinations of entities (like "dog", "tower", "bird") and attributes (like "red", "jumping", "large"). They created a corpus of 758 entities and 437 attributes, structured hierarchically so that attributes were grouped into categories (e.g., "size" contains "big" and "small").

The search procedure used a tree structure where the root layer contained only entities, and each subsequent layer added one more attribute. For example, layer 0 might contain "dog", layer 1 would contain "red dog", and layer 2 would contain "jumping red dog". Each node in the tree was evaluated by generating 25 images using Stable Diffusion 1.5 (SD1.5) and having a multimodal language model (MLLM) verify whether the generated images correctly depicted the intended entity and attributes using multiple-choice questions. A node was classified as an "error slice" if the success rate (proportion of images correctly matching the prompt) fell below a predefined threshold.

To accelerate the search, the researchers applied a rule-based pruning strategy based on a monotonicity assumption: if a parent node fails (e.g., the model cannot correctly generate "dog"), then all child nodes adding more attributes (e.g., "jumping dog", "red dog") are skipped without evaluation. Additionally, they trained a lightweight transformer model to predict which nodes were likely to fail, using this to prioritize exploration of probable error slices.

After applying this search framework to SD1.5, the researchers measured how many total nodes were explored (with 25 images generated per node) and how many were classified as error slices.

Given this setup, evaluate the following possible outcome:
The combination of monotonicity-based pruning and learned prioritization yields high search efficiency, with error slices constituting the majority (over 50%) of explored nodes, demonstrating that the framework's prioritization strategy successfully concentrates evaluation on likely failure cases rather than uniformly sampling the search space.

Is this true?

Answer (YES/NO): YES